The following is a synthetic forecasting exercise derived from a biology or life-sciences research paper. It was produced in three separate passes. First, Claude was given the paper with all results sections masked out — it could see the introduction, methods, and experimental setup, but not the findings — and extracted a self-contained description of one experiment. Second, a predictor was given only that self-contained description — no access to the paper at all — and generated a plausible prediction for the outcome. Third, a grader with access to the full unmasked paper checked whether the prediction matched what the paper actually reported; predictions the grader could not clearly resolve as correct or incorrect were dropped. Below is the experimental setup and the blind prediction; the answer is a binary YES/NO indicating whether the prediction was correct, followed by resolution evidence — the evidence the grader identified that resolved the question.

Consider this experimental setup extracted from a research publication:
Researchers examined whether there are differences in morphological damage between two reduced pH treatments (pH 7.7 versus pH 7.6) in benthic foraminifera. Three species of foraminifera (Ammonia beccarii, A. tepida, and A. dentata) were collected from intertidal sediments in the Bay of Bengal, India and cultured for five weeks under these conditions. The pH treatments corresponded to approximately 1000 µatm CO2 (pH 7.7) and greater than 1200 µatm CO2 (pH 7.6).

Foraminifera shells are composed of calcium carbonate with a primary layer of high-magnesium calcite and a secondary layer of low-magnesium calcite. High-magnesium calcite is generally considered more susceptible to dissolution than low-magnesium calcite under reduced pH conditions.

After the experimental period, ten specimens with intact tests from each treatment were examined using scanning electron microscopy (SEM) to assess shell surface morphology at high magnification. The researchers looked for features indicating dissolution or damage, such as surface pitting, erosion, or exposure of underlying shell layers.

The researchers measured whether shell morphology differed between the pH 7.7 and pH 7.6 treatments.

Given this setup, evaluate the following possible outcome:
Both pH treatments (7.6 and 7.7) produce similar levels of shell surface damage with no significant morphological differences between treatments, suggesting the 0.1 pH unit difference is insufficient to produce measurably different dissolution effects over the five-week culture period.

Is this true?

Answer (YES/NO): YES